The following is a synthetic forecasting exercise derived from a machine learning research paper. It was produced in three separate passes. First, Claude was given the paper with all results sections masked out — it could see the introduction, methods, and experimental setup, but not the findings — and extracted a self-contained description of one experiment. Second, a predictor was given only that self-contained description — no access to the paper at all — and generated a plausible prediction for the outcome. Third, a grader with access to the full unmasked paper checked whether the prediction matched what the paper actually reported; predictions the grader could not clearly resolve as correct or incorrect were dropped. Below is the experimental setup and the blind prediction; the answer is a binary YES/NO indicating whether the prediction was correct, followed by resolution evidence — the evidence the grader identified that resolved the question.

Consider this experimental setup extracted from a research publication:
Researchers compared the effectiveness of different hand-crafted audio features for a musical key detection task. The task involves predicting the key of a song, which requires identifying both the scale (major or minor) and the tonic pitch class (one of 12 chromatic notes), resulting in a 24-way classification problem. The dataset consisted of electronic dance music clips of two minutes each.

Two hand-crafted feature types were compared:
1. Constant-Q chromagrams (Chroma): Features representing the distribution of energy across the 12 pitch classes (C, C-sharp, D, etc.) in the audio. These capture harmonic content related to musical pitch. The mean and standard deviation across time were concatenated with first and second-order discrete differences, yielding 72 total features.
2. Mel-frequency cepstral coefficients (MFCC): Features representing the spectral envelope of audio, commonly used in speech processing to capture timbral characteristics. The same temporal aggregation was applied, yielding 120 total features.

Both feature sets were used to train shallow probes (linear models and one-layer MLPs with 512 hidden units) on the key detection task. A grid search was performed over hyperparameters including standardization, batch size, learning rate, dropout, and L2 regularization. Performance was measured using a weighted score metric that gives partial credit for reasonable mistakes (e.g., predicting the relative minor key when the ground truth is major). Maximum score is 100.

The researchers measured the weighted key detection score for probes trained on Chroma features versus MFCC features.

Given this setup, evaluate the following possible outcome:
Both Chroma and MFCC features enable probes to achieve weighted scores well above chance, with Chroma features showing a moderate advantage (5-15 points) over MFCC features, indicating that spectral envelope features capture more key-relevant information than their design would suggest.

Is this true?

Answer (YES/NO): NO